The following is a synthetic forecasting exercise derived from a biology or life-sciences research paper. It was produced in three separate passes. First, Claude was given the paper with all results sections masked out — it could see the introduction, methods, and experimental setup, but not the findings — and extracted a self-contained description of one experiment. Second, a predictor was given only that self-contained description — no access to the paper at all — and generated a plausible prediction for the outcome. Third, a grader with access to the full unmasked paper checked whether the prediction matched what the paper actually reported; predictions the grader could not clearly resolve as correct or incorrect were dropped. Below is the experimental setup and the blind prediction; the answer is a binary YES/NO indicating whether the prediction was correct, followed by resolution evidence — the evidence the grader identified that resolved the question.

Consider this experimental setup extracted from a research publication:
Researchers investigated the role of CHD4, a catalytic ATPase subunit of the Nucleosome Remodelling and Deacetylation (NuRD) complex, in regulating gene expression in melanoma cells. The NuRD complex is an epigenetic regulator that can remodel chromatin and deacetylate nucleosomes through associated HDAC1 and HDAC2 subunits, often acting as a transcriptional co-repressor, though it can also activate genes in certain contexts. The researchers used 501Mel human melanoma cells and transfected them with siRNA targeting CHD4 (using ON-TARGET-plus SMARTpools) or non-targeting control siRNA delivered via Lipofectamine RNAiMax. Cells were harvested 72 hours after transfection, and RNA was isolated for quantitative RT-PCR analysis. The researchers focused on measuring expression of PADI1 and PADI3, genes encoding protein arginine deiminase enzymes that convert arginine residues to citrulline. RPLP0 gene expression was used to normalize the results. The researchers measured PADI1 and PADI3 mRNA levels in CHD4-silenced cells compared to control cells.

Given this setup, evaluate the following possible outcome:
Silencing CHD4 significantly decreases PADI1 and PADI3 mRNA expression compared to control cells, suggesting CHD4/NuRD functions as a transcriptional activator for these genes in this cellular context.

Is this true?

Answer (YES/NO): NO